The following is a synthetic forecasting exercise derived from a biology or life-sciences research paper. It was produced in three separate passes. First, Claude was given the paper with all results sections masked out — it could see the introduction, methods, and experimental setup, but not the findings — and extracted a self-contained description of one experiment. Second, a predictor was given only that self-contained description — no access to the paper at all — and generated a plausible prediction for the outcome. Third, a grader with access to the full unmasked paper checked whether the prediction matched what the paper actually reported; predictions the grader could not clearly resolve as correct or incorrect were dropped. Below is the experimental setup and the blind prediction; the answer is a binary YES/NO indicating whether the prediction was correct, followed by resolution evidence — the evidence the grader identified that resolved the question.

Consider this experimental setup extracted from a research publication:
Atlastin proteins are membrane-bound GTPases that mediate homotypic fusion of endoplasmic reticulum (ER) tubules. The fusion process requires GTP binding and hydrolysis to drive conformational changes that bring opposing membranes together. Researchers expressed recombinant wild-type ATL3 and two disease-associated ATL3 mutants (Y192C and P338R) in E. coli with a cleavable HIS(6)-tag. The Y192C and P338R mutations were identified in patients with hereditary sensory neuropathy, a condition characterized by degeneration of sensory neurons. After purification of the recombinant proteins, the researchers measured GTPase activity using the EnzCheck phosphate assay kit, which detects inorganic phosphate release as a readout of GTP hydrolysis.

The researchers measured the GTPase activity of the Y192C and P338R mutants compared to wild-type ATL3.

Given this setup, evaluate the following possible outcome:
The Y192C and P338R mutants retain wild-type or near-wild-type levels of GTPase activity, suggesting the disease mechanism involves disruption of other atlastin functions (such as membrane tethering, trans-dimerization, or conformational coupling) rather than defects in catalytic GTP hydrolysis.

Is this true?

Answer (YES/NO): YES